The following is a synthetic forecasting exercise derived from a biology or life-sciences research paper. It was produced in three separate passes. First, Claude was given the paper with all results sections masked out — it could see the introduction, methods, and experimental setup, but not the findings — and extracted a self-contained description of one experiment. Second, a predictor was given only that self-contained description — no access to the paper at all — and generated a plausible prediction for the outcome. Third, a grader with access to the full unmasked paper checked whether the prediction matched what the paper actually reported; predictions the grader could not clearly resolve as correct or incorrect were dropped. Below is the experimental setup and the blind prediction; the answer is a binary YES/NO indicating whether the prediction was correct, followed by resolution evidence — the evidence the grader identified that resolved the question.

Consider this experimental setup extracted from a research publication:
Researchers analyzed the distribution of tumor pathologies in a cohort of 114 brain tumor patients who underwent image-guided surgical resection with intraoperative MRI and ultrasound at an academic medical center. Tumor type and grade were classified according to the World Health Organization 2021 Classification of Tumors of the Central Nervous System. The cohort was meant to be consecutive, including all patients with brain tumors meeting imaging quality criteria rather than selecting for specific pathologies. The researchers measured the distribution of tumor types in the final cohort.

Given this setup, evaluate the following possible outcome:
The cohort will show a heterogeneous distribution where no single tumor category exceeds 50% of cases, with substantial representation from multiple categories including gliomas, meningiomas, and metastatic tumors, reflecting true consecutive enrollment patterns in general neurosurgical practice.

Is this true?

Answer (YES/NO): NO